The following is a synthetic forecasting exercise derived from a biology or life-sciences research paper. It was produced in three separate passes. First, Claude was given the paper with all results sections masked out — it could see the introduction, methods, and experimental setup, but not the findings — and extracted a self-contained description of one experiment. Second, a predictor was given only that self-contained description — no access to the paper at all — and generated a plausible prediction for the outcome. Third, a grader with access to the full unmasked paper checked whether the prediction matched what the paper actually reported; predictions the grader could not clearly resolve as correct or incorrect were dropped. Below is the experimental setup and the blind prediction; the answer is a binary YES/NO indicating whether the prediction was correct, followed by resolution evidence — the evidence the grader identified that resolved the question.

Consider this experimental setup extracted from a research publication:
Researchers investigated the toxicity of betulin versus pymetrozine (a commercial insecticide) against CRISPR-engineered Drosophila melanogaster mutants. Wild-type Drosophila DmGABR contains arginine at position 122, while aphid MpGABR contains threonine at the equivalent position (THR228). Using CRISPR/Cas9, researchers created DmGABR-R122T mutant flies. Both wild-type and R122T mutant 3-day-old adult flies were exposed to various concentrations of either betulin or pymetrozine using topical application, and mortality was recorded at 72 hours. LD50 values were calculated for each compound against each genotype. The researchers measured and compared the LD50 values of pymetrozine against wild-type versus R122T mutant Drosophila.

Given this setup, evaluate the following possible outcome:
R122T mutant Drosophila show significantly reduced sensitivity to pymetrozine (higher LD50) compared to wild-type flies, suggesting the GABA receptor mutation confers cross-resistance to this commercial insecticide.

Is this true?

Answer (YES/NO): NO